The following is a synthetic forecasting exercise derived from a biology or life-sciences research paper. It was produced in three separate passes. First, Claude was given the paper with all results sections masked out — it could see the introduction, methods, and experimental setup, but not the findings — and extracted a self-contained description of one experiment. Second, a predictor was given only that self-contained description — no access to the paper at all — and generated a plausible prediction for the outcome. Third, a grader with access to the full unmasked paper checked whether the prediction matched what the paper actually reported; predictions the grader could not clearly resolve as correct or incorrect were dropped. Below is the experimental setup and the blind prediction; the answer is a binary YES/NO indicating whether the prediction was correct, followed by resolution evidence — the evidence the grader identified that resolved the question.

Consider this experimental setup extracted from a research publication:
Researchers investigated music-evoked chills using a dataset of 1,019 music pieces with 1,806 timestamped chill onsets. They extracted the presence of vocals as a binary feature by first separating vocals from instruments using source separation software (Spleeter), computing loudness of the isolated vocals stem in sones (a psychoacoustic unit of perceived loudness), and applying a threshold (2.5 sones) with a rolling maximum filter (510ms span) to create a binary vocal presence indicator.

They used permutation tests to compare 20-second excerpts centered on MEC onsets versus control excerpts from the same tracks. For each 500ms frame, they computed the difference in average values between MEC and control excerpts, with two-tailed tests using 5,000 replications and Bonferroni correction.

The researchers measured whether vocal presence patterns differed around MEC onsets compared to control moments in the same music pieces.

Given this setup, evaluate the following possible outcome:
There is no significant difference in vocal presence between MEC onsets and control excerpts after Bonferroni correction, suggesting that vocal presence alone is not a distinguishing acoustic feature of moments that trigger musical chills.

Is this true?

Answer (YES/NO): NO